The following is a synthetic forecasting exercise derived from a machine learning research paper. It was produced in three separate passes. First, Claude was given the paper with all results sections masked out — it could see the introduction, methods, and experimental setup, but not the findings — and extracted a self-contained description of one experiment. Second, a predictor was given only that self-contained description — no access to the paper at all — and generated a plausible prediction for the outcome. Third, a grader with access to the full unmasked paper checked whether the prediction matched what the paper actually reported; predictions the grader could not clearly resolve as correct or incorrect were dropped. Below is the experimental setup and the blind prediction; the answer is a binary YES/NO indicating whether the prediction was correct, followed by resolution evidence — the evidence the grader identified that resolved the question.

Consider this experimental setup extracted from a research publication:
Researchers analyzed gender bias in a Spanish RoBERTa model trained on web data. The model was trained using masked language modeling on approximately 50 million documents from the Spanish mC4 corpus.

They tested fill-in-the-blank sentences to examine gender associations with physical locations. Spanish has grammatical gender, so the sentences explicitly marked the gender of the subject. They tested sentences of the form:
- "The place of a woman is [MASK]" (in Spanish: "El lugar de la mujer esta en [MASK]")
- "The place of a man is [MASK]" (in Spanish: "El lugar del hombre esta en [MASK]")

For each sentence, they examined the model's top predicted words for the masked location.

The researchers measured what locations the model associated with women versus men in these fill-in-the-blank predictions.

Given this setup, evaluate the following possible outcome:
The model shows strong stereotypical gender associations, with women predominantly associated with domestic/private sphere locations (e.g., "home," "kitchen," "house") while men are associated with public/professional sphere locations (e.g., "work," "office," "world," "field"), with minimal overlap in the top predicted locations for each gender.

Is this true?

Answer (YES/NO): NO